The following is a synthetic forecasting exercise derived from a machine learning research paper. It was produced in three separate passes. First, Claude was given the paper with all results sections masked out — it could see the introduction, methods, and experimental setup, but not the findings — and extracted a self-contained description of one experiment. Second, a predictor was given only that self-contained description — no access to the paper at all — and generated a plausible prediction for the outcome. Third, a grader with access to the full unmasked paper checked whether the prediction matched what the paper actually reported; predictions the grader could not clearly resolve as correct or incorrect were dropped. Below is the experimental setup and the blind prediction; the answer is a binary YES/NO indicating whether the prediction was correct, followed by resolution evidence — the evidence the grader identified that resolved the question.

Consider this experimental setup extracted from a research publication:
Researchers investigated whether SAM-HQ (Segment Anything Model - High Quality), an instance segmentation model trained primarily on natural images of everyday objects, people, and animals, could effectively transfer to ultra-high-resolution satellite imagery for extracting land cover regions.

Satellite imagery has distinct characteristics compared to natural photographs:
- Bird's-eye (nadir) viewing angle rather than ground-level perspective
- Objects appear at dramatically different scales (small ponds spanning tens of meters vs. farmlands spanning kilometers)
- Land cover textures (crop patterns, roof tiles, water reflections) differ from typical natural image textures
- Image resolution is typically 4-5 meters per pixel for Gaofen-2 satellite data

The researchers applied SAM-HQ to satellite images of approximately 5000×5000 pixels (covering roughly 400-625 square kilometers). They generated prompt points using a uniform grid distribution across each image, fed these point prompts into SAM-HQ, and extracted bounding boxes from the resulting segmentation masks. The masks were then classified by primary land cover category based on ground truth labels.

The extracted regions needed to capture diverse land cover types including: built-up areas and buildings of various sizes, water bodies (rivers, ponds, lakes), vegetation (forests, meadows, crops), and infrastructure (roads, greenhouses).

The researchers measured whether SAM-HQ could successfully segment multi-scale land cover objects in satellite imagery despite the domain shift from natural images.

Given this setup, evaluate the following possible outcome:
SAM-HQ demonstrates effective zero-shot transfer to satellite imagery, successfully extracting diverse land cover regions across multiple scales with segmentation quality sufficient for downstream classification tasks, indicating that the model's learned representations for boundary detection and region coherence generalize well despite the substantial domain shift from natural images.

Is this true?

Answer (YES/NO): NO